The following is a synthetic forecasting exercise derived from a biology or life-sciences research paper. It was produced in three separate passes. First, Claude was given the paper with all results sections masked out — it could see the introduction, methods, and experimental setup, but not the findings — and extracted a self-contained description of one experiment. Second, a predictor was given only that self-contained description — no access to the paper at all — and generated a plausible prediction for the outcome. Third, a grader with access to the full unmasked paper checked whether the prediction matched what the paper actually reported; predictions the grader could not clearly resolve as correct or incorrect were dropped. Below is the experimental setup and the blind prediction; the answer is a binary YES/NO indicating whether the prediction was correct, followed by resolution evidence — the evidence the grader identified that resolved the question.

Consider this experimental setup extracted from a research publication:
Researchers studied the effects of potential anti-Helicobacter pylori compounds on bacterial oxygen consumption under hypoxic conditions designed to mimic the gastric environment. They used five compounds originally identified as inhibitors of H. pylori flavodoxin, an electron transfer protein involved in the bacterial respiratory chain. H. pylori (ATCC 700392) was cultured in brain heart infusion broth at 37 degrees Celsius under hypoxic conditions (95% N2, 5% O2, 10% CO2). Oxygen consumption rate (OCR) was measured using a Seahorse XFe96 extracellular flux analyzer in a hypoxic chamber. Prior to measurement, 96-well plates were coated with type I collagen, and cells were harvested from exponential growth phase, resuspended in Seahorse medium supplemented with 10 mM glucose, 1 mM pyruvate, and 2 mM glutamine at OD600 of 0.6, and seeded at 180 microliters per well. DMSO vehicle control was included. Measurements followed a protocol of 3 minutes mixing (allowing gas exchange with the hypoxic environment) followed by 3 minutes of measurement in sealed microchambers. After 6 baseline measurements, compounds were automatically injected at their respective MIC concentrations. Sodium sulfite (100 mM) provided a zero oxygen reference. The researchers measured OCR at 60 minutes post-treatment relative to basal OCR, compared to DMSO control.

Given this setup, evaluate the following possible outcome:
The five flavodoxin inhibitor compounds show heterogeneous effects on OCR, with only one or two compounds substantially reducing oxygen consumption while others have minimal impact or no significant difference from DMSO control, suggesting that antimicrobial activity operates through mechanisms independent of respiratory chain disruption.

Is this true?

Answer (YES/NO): NO